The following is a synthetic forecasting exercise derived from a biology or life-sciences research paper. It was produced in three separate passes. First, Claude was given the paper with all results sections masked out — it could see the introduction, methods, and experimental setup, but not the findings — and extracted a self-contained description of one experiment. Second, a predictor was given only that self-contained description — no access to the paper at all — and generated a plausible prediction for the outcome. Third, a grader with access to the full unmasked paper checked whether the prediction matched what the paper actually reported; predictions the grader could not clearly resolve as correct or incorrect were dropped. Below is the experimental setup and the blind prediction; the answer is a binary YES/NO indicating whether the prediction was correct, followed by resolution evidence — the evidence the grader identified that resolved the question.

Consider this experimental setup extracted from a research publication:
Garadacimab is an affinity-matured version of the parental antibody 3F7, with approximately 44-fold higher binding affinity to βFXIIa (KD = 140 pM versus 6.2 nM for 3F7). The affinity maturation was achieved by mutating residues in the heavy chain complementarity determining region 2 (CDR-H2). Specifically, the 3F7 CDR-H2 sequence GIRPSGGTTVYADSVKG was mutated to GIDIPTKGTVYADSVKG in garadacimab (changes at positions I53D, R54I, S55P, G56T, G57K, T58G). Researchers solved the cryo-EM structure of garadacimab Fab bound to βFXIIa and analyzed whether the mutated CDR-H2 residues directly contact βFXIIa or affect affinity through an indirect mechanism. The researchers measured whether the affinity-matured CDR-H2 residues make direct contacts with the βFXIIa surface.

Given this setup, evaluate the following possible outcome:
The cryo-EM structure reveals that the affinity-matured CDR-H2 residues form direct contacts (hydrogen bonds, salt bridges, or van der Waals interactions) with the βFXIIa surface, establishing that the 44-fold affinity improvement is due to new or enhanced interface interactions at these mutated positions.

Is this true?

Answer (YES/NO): YES